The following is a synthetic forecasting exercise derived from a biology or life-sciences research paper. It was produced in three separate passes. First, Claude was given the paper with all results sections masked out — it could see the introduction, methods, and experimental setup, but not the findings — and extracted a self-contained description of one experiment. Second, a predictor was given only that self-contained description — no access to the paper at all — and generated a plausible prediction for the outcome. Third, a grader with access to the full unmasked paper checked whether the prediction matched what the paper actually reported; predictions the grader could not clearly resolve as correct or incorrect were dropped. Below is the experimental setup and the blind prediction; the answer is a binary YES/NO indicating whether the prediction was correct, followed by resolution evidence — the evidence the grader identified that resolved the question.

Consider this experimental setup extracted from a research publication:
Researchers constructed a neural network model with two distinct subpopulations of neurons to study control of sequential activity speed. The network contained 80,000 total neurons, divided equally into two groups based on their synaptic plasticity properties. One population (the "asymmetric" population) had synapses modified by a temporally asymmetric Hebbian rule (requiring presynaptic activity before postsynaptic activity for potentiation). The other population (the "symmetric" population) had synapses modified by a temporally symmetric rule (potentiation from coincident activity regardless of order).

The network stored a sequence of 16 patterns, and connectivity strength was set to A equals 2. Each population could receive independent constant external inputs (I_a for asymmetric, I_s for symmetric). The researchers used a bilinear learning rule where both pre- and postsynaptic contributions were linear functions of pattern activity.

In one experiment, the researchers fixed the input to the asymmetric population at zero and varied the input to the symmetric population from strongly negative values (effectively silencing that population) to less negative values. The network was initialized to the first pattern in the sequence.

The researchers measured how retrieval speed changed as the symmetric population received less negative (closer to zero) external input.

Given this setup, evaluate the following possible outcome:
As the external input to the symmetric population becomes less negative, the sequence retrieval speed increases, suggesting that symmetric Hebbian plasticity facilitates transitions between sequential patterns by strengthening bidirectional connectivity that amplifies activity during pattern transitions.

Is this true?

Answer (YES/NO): NO